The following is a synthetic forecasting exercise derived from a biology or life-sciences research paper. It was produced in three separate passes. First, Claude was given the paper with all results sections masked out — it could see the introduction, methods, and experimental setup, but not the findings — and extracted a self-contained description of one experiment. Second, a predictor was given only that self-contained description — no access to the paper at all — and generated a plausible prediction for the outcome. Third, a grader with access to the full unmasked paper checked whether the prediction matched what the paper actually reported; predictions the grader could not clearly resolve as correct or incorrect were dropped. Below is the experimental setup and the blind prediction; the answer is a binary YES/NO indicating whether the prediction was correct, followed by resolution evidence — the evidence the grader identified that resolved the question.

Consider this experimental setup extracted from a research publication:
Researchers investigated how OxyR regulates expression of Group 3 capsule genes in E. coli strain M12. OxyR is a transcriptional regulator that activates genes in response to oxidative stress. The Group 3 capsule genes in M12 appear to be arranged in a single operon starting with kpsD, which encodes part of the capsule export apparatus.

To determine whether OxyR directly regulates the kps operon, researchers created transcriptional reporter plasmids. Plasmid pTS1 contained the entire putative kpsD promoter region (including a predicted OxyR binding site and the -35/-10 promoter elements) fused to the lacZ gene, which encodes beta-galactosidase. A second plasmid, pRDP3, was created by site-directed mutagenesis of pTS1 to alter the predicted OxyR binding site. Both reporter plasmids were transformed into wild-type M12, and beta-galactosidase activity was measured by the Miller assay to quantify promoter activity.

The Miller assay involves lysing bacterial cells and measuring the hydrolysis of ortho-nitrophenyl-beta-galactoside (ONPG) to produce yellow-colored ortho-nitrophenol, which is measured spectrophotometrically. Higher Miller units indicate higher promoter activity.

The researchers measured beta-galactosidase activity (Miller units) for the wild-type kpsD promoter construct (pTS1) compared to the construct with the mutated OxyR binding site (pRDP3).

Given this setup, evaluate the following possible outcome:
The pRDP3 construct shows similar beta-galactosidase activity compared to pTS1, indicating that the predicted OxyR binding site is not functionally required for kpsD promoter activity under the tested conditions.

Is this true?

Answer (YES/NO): NO